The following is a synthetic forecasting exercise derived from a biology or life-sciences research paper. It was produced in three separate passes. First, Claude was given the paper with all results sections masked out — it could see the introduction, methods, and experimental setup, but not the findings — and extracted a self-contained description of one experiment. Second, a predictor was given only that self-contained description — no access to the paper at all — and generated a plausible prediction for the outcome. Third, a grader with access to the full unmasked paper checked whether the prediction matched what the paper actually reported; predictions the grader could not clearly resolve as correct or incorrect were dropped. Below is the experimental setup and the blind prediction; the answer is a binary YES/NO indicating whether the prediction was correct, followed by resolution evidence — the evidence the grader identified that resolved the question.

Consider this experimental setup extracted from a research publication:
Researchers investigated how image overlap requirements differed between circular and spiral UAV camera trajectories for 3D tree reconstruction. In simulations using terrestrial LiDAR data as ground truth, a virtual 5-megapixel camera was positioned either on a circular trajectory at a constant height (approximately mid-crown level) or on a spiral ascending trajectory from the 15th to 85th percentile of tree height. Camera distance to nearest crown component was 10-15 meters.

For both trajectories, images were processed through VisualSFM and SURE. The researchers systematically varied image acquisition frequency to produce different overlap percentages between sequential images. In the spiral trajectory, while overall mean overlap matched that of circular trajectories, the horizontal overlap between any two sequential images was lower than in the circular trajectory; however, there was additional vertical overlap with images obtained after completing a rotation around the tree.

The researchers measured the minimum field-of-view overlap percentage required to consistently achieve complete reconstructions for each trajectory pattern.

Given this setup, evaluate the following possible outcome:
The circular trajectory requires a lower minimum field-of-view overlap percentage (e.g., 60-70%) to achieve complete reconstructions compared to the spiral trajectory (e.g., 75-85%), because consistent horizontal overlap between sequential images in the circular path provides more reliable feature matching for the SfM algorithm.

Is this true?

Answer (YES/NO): NO